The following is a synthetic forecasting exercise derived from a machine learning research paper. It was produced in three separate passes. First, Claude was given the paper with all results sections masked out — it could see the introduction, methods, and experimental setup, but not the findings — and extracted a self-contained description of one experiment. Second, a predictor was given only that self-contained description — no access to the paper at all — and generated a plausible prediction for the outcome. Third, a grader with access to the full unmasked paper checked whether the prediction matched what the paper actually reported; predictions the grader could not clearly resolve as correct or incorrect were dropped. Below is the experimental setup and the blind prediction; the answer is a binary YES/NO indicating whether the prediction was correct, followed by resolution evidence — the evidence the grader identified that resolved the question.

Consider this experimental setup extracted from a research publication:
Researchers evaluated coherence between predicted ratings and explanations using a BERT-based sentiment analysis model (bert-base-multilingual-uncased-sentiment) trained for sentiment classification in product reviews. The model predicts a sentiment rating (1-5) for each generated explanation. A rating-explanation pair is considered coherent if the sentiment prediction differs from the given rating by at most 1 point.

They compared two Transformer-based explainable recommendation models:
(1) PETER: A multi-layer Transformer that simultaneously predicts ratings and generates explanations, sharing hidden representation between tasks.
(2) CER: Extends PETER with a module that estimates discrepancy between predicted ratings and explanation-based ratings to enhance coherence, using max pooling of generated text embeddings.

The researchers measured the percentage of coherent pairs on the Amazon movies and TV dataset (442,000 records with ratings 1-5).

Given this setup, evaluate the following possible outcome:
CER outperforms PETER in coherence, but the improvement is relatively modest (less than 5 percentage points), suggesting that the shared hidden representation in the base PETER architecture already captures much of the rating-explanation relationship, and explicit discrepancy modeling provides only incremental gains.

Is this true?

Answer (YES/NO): YES